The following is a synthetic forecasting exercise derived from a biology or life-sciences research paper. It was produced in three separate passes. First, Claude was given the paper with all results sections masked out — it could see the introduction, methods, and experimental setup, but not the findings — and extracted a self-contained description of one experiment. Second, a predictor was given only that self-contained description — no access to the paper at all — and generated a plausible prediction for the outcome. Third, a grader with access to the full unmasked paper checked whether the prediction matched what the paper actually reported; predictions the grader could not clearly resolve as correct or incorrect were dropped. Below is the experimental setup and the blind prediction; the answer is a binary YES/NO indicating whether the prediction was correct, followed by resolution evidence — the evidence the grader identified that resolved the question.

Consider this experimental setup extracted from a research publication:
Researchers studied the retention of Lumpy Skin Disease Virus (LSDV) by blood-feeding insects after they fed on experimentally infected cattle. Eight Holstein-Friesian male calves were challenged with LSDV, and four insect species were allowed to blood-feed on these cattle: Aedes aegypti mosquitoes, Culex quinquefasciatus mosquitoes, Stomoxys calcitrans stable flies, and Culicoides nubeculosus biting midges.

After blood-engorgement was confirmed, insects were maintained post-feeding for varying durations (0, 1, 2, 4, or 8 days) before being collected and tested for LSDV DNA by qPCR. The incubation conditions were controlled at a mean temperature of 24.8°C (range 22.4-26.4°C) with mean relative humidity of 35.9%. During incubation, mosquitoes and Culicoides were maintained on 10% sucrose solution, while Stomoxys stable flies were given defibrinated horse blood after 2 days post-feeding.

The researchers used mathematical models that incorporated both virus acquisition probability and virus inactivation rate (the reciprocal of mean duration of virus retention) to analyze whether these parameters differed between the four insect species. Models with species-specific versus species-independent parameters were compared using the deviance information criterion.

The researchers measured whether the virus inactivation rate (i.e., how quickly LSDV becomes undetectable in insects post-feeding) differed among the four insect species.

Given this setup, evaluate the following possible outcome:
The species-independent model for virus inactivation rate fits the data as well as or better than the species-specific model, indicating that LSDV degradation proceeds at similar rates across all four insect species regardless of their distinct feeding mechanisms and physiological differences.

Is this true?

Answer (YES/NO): NO